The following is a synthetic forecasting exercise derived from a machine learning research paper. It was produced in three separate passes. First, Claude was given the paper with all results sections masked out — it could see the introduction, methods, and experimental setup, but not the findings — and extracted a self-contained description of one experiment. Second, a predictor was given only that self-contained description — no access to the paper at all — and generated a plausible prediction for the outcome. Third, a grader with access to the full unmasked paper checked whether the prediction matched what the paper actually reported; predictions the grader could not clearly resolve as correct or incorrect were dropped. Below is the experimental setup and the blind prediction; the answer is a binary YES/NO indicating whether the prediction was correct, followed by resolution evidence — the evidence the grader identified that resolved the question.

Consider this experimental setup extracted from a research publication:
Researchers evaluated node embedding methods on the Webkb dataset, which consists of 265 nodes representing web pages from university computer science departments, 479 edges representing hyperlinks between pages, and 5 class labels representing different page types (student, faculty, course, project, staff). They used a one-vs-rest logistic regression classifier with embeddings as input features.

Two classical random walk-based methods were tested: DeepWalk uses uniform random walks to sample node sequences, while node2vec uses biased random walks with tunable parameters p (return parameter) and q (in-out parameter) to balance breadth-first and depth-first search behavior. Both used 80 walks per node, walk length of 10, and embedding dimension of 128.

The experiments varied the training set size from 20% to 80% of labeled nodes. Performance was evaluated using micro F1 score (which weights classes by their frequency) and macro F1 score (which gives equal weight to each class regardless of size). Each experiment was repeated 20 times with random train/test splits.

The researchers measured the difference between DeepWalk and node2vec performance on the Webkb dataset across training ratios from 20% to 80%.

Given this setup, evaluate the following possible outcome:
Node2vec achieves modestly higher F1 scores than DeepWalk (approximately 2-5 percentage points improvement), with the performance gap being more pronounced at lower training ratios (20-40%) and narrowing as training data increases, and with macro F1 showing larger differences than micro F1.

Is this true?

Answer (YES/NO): NO